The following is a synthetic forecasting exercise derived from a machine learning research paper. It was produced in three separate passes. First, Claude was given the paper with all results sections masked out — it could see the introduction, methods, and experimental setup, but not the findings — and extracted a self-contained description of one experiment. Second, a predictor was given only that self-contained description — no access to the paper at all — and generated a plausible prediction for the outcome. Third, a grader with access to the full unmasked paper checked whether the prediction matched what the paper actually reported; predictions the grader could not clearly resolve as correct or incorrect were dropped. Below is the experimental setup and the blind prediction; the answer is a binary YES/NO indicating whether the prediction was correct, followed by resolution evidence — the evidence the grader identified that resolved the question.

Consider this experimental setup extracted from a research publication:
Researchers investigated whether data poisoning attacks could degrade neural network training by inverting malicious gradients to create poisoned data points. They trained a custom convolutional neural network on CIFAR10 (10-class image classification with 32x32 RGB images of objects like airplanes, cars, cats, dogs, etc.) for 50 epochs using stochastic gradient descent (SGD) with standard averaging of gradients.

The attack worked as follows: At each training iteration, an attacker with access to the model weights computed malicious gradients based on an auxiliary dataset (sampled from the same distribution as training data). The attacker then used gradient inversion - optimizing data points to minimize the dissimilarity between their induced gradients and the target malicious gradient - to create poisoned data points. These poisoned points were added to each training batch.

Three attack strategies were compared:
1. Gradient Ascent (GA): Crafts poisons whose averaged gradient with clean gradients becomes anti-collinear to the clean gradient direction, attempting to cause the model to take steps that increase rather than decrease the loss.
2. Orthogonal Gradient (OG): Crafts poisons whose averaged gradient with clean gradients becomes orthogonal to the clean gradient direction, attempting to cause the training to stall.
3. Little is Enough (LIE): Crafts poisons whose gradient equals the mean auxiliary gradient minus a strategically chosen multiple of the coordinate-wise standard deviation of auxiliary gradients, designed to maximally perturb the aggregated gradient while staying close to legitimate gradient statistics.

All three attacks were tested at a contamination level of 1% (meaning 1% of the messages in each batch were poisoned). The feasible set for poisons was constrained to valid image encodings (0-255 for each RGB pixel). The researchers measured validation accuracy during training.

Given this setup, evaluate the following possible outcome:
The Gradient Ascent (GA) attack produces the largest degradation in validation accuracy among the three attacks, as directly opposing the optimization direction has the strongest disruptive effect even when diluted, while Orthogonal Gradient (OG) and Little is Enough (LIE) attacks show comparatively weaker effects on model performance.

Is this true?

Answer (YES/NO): NO